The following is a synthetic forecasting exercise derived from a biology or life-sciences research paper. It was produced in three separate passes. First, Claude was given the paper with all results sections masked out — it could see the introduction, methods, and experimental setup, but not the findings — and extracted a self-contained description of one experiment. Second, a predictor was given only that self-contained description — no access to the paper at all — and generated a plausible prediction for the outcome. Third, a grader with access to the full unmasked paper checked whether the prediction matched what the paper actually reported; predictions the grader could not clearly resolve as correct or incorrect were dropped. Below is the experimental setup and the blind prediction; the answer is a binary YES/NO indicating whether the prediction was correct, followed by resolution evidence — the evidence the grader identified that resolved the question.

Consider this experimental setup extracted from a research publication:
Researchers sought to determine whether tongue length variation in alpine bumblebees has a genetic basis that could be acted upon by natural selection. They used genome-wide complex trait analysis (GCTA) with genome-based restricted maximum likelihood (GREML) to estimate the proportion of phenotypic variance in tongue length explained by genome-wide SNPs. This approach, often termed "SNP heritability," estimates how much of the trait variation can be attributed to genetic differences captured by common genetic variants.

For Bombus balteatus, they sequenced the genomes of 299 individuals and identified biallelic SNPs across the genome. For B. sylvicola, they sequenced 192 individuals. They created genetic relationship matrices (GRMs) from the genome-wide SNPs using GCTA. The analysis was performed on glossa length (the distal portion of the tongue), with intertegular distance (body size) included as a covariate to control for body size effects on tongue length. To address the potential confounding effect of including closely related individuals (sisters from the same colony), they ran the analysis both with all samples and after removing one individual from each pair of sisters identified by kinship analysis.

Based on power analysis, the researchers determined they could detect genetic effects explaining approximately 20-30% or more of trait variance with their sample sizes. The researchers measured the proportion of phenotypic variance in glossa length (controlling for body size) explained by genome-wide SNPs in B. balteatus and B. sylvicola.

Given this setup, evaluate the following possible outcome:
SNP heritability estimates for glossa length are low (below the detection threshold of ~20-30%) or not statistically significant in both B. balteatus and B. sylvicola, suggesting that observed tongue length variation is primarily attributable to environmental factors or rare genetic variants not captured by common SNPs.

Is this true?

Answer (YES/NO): NO